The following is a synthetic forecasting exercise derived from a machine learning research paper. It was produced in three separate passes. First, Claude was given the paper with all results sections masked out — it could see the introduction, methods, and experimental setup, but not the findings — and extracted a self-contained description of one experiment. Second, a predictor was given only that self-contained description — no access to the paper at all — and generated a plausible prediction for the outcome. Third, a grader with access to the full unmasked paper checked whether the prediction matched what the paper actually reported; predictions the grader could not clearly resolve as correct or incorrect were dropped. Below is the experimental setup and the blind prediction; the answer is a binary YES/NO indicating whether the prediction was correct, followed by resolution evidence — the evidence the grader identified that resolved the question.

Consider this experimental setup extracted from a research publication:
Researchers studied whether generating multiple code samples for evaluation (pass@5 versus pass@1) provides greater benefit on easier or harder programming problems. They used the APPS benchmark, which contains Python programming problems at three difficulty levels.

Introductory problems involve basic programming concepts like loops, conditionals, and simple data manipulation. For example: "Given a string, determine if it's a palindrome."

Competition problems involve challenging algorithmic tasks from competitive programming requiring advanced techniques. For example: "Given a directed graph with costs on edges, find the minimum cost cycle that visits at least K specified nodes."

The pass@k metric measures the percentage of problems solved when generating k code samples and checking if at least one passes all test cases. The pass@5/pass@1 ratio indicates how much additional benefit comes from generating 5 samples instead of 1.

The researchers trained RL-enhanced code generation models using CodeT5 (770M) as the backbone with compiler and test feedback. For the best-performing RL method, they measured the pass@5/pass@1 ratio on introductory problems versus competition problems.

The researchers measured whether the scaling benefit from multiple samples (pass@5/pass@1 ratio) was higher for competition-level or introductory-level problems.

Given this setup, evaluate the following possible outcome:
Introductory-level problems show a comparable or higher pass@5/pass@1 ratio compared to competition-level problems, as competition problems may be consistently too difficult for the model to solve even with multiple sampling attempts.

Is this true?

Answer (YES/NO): NO